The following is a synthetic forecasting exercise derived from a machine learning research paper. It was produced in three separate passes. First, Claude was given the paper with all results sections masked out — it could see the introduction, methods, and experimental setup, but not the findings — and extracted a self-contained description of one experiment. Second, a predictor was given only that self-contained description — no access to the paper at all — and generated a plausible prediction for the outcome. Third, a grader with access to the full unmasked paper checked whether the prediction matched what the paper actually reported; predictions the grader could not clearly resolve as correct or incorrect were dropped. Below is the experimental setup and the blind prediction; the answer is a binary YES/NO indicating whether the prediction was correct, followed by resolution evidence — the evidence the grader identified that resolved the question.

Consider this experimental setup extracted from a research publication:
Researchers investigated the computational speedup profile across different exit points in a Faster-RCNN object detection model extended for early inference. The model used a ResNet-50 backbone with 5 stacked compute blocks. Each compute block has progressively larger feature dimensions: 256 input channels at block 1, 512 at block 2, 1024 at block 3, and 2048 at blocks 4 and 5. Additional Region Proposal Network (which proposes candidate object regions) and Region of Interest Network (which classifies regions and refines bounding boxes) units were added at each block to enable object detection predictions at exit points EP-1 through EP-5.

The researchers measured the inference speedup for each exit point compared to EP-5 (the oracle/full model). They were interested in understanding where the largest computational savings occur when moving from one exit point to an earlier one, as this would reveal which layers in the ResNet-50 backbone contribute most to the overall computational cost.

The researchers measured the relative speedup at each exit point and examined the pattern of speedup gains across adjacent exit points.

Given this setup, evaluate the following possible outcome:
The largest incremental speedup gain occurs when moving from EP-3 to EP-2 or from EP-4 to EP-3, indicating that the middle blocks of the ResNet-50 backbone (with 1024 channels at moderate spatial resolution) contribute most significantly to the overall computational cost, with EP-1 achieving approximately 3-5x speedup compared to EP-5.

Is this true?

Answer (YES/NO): NO